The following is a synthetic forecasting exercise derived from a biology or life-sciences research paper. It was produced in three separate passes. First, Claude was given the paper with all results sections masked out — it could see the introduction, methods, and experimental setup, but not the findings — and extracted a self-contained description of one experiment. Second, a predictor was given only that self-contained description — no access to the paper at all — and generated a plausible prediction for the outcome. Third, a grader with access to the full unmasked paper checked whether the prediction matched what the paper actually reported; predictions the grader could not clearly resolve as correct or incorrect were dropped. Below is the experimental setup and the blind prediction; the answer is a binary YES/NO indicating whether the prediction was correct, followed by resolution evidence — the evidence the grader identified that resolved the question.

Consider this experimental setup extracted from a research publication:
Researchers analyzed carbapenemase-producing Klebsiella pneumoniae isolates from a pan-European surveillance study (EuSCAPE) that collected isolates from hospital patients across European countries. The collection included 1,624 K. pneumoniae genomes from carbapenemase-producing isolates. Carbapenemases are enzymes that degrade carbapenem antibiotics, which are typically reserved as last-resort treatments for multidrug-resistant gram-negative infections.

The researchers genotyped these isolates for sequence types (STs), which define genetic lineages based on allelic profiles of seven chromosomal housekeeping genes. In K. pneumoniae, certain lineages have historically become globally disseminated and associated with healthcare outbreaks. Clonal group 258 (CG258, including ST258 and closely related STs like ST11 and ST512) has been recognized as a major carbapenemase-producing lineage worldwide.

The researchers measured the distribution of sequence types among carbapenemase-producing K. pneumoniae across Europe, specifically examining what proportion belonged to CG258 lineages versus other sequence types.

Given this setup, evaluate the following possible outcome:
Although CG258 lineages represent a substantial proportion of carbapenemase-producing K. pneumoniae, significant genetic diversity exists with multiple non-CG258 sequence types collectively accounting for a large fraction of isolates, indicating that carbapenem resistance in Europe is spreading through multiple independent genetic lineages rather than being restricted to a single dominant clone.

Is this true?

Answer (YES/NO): YES